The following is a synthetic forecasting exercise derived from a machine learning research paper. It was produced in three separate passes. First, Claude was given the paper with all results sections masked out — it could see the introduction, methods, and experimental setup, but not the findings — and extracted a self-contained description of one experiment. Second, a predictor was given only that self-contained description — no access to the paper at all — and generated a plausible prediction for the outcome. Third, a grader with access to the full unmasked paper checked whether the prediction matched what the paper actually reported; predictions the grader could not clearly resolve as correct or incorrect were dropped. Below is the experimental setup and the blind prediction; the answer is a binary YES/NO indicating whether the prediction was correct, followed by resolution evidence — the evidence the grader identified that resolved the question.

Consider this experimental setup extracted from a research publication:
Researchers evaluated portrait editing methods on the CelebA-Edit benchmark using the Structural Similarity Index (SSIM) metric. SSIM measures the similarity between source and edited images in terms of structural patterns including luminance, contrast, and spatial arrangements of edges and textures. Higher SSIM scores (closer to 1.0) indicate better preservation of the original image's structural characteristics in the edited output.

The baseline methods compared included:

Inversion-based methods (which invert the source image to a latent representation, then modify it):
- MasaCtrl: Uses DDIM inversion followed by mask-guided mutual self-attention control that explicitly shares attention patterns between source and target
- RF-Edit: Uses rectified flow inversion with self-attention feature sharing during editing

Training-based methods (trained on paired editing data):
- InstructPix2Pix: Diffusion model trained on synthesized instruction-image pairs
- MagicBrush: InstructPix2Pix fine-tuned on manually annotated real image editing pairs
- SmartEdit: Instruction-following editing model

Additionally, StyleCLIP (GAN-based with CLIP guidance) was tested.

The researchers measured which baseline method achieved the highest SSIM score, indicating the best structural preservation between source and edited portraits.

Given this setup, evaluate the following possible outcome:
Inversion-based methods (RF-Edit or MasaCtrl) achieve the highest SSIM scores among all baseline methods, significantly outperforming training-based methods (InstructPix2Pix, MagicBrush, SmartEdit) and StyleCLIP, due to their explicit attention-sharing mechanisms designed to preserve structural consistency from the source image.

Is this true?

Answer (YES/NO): NO